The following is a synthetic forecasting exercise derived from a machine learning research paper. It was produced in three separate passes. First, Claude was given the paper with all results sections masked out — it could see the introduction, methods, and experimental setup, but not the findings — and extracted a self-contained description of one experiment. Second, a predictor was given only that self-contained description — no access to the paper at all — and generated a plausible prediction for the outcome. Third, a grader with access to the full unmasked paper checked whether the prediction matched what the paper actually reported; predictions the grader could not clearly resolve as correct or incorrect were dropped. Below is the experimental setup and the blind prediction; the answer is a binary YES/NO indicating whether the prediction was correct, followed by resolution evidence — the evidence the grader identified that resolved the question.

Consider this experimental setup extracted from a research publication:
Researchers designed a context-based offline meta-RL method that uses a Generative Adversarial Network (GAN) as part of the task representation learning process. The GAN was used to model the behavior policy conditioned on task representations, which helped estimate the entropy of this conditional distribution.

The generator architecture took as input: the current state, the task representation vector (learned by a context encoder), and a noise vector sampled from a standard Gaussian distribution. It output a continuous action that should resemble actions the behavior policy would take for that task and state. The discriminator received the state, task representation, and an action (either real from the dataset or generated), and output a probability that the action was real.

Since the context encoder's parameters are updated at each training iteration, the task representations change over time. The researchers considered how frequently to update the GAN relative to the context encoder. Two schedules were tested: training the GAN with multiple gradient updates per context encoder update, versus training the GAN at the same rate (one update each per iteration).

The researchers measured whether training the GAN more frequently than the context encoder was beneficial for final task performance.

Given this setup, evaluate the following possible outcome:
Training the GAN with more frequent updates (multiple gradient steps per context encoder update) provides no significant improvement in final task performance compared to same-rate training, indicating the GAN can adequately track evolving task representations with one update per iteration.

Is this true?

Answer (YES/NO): NO